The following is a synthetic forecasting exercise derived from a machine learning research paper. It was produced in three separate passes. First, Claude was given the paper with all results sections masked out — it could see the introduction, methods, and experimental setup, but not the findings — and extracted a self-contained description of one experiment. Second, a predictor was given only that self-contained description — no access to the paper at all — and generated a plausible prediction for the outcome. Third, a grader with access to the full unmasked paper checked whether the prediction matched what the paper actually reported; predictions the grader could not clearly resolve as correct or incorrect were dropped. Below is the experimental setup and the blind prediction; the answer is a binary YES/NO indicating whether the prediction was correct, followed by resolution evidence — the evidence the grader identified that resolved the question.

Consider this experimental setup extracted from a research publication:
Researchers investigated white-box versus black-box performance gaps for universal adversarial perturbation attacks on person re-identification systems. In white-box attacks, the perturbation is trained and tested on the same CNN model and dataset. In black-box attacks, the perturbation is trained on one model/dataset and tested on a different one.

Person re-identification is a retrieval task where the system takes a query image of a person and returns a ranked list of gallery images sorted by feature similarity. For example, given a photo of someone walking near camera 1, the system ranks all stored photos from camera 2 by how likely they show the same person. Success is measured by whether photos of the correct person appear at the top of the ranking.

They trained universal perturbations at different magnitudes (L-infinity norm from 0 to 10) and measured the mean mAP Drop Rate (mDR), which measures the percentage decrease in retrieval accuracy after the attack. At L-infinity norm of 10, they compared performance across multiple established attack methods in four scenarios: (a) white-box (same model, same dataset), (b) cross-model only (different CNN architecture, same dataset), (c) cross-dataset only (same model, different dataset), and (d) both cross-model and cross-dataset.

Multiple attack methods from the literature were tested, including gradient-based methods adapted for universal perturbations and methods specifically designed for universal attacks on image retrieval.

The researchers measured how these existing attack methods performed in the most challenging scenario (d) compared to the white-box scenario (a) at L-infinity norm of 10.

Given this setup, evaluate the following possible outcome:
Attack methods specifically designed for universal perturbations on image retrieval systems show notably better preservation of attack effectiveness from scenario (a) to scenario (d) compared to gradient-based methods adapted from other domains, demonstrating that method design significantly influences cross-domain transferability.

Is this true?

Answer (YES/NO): NO